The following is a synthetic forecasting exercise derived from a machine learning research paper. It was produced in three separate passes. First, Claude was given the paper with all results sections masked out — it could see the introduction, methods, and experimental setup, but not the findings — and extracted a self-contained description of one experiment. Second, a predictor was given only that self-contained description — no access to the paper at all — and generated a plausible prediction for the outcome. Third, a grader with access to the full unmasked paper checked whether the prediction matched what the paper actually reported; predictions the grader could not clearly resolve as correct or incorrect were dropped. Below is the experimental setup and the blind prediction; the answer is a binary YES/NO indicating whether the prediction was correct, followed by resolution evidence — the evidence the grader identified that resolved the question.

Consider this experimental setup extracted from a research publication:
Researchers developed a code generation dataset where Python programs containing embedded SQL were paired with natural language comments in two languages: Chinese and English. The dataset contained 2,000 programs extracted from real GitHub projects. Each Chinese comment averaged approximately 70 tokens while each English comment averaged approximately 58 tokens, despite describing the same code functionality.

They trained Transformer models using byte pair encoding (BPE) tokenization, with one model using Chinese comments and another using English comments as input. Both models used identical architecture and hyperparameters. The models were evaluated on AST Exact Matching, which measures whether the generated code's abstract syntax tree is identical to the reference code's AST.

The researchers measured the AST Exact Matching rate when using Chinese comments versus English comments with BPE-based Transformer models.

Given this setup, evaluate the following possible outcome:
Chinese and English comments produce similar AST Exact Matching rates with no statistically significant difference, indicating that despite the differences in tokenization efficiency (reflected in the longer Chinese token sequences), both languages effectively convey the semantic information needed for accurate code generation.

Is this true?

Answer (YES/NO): NO